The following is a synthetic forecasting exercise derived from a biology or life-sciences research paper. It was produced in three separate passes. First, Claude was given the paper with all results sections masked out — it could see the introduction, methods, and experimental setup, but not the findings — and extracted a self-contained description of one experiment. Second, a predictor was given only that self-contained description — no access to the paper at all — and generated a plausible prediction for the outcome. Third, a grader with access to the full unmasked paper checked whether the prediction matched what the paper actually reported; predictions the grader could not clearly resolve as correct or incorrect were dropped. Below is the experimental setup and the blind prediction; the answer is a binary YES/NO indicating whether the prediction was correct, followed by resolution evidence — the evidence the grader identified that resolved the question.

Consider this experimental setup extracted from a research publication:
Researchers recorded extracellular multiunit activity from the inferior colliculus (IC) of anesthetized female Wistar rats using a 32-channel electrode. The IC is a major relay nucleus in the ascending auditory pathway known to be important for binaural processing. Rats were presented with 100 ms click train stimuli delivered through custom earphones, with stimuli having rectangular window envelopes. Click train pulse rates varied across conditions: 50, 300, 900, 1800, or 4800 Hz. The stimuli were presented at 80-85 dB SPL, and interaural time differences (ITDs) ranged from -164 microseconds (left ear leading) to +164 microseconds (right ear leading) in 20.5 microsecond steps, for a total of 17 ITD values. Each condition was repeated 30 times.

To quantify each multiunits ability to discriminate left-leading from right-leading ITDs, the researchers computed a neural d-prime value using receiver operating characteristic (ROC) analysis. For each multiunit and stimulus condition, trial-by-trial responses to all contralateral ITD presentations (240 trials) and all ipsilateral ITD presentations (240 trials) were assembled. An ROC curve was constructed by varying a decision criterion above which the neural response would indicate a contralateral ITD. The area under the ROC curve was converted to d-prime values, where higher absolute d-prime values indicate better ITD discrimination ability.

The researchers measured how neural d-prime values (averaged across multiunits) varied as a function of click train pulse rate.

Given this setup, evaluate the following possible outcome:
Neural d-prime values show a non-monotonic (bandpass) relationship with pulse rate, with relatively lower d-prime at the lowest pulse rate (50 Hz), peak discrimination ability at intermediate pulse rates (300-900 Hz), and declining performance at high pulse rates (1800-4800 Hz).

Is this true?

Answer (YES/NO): NO